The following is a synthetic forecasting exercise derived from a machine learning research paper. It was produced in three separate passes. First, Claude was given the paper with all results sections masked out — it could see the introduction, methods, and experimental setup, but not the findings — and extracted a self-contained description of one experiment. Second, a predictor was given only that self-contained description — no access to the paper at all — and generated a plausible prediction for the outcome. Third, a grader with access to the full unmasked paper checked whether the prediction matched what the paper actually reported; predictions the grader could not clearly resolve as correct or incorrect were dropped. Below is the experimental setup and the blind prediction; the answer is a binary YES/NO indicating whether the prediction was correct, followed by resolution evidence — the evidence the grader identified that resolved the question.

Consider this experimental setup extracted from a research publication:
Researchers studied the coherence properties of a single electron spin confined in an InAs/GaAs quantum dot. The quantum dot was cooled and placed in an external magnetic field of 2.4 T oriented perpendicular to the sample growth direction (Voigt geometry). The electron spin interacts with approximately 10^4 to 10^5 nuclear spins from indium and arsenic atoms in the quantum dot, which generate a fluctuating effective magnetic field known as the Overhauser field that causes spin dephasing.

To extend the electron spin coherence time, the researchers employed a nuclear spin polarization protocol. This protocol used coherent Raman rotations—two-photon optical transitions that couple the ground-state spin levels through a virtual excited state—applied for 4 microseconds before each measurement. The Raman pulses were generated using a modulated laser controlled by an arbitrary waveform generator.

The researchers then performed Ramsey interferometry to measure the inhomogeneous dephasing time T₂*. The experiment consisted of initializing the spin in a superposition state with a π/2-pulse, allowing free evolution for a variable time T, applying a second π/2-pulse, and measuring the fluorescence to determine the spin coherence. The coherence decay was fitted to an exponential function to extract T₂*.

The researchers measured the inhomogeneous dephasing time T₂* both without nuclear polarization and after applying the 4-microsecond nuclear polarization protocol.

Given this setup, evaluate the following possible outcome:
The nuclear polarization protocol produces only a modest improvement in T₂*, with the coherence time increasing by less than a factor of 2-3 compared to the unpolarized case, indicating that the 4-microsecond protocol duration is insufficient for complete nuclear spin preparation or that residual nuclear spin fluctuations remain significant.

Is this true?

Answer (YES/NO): NO